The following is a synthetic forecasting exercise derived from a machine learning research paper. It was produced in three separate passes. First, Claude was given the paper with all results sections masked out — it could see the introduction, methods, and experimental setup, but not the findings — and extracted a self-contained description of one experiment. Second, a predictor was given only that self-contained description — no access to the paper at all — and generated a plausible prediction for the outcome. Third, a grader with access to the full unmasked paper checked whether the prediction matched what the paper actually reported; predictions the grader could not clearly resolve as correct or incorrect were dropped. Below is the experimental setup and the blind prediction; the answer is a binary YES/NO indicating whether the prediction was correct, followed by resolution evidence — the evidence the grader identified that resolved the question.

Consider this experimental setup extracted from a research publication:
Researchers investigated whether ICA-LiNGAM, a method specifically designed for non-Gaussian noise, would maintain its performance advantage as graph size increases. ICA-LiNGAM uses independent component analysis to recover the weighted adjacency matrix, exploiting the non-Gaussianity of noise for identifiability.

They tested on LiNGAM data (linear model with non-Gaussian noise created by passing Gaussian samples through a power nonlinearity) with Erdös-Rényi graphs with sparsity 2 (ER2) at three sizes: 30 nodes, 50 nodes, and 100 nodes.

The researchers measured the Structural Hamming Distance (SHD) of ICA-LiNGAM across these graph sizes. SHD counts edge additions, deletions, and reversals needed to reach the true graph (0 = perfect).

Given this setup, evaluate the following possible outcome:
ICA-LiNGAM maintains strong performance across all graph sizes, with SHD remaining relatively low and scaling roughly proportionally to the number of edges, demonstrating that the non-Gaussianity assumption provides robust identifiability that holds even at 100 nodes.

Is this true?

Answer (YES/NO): NO